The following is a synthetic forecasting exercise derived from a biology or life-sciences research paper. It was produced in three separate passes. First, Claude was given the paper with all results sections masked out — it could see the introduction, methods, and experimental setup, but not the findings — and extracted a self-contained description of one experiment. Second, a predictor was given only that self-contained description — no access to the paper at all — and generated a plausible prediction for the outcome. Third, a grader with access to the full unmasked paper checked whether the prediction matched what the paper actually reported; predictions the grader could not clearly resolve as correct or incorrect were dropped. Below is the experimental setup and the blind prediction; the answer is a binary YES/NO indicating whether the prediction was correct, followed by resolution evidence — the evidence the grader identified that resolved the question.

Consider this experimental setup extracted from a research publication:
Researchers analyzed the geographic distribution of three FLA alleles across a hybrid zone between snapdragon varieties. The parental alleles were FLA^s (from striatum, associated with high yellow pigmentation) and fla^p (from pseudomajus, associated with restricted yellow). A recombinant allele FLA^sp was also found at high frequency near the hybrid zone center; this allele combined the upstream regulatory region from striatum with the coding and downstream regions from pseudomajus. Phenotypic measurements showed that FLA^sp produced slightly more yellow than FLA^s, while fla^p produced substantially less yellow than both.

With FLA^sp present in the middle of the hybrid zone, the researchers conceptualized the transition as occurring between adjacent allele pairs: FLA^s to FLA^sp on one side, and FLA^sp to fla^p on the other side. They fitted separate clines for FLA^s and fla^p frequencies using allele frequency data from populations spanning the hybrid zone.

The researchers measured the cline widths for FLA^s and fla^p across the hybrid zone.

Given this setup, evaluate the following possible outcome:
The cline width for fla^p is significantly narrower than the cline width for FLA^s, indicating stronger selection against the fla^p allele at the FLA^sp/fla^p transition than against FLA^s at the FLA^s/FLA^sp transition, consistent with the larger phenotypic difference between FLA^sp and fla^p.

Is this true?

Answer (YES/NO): YES